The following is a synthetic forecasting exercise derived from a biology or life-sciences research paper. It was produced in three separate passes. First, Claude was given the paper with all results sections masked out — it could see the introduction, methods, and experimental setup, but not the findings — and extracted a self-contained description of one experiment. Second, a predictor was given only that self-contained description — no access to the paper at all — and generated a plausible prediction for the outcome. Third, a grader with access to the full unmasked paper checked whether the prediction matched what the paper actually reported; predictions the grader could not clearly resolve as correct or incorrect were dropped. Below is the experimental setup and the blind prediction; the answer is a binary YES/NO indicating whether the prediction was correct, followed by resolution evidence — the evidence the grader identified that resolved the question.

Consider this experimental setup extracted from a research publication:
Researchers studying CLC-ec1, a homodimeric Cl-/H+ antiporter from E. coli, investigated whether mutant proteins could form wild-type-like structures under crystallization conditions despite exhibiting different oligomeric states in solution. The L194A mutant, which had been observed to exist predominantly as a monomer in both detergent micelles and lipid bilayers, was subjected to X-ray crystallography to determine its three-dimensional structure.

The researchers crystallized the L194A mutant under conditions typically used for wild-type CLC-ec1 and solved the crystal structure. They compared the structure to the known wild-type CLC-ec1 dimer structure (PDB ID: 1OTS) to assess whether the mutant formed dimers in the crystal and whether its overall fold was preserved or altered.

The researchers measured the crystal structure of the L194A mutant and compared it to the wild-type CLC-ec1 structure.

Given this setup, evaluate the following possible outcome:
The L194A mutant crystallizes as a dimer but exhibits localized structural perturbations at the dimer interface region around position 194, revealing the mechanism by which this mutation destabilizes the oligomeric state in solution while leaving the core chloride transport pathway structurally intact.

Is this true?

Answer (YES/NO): NO